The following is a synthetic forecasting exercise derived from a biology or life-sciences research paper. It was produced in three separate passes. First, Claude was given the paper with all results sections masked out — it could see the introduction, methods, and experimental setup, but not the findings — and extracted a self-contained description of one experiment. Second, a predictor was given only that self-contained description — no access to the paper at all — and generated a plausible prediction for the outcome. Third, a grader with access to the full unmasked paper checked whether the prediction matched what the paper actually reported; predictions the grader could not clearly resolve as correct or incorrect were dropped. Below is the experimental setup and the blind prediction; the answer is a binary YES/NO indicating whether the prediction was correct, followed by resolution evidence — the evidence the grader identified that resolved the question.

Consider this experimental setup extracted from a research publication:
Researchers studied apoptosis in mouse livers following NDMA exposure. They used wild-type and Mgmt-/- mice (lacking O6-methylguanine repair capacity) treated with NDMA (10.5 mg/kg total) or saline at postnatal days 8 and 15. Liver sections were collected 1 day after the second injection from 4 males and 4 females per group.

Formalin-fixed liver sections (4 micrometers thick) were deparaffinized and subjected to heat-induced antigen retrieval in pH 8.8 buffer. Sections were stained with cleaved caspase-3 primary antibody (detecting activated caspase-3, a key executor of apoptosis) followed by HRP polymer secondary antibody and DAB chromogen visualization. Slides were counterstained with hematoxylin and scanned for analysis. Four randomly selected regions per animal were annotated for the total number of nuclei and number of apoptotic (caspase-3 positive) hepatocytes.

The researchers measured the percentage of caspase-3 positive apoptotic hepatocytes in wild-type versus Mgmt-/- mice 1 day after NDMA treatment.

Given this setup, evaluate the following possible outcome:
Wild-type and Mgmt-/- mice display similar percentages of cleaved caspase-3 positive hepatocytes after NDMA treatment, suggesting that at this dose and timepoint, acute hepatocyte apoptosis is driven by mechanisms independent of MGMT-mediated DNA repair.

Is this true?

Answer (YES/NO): NO